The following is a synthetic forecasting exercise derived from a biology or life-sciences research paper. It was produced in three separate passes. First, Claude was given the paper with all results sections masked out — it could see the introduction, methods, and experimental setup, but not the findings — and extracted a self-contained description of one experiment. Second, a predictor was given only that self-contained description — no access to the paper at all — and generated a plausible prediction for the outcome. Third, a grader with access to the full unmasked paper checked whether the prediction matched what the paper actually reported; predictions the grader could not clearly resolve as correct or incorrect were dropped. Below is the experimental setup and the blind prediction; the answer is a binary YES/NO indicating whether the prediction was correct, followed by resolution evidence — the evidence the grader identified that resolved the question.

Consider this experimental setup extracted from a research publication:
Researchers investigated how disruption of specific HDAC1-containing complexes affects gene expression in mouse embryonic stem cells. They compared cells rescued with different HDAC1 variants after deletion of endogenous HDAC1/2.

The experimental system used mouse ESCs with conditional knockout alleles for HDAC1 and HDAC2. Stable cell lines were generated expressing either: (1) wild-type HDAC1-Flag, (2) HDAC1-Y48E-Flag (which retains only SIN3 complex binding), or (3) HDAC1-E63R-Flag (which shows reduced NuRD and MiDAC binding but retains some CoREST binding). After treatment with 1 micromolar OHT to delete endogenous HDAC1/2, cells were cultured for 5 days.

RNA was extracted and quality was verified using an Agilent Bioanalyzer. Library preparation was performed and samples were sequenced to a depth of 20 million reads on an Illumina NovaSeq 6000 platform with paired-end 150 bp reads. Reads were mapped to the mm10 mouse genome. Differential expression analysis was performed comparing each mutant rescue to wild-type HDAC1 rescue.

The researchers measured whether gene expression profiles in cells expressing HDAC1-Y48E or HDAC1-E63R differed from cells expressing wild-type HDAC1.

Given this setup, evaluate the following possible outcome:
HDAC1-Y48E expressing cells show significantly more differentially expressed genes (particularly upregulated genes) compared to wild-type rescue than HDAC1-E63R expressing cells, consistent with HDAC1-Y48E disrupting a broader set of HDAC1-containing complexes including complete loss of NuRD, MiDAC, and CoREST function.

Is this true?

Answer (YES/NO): YES